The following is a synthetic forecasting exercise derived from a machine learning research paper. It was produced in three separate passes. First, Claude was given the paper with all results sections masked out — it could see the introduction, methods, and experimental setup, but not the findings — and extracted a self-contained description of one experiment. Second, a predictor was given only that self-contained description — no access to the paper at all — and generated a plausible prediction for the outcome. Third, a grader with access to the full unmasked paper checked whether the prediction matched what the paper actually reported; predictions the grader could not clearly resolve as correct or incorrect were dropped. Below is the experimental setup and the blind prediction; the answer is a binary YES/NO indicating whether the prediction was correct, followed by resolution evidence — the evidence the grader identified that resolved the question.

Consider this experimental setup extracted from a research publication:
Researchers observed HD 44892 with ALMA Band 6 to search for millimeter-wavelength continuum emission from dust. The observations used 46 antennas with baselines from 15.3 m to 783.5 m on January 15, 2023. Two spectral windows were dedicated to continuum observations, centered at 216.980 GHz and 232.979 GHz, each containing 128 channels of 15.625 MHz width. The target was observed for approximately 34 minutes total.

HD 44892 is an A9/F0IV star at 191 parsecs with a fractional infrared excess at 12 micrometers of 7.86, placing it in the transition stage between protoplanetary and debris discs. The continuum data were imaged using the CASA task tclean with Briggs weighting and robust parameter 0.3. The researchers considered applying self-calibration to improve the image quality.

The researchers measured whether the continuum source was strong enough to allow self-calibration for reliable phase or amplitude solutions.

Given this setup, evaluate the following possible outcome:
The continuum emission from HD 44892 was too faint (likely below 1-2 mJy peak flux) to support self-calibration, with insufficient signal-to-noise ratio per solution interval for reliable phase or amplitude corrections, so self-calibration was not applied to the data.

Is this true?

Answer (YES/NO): YES